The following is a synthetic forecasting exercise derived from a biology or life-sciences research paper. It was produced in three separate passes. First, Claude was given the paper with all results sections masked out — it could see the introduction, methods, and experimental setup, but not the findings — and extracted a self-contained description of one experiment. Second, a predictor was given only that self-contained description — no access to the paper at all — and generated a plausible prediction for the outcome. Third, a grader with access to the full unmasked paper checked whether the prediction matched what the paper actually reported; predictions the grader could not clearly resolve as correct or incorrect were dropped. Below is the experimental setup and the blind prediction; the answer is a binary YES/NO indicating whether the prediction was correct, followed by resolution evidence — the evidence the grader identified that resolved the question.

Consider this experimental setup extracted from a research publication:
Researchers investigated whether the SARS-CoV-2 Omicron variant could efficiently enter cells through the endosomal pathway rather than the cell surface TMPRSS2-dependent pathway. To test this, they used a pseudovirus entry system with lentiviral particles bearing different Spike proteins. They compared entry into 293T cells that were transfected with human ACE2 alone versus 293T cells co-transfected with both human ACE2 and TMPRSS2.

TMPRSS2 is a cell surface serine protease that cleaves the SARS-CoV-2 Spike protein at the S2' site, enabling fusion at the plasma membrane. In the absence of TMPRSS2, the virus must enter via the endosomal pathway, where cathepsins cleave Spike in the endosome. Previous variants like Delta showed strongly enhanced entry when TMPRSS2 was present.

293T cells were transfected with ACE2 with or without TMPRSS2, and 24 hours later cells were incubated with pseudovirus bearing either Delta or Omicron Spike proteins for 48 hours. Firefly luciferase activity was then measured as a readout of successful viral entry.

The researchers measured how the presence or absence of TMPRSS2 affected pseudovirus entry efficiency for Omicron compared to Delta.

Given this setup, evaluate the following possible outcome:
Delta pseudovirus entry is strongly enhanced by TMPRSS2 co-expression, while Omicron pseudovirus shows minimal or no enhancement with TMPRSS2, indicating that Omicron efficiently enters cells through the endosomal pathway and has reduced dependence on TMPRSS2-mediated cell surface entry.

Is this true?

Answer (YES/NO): NO